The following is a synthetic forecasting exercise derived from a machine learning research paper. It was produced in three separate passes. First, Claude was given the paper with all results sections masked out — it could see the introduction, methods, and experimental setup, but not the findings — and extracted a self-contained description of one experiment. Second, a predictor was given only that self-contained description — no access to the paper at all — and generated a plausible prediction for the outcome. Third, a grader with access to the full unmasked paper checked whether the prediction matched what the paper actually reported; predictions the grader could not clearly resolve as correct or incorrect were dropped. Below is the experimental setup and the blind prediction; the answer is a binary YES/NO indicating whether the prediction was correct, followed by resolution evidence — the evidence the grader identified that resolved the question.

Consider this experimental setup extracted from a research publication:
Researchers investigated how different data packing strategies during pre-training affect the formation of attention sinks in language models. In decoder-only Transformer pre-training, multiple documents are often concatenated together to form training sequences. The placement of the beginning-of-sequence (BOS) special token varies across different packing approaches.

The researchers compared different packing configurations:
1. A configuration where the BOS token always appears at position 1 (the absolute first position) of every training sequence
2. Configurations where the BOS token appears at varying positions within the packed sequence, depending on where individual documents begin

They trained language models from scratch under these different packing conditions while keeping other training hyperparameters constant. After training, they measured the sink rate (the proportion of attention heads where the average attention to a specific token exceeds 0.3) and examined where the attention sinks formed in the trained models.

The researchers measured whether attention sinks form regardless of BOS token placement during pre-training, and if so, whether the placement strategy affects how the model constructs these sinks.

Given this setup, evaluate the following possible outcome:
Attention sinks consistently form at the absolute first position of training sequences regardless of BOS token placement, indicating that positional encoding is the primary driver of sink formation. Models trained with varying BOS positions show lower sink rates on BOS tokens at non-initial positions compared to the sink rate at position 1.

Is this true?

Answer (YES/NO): NO